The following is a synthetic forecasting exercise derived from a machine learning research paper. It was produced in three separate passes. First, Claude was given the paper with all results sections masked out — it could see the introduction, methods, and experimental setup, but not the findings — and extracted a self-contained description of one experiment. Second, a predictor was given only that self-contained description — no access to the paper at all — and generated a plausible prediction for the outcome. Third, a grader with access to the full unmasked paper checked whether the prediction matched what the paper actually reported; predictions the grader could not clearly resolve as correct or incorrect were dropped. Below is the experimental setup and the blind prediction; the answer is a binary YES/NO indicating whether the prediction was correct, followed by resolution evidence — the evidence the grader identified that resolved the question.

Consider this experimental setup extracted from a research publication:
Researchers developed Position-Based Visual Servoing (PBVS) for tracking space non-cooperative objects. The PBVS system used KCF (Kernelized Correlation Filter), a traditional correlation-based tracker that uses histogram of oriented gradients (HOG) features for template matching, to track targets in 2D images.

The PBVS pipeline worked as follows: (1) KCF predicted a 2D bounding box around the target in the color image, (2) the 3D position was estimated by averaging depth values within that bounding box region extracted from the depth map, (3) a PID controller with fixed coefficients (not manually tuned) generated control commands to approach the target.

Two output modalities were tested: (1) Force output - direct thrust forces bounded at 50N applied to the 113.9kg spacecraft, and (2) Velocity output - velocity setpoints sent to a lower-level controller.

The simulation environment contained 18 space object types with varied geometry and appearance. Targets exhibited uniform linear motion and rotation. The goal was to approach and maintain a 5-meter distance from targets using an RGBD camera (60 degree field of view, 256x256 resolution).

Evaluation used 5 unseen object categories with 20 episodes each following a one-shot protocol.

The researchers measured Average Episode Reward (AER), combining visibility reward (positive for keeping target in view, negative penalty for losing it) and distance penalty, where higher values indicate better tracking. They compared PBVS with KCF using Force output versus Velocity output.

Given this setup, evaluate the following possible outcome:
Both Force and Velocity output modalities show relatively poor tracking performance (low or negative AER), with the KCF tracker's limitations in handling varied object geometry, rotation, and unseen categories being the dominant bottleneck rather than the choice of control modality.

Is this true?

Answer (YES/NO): NO